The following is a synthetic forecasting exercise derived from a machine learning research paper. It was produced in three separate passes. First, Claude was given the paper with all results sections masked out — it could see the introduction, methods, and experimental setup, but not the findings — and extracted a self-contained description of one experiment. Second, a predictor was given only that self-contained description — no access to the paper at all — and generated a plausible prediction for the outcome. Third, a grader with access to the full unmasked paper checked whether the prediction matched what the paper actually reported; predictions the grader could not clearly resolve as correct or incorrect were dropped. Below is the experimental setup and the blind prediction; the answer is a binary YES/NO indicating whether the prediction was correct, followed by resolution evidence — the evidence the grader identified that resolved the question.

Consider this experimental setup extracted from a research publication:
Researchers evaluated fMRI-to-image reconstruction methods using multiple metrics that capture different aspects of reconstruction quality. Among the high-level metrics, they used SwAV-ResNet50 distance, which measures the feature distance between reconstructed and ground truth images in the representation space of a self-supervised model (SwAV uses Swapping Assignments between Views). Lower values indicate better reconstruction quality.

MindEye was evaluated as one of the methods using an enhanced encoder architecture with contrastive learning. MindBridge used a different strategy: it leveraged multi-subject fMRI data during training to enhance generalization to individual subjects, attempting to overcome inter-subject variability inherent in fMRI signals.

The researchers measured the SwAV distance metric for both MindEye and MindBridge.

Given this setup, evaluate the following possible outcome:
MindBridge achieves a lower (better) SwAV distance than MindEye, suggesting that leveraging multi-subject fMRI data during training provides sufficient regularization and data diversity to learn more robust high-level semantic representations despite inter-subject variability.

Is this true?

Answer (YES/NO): NO